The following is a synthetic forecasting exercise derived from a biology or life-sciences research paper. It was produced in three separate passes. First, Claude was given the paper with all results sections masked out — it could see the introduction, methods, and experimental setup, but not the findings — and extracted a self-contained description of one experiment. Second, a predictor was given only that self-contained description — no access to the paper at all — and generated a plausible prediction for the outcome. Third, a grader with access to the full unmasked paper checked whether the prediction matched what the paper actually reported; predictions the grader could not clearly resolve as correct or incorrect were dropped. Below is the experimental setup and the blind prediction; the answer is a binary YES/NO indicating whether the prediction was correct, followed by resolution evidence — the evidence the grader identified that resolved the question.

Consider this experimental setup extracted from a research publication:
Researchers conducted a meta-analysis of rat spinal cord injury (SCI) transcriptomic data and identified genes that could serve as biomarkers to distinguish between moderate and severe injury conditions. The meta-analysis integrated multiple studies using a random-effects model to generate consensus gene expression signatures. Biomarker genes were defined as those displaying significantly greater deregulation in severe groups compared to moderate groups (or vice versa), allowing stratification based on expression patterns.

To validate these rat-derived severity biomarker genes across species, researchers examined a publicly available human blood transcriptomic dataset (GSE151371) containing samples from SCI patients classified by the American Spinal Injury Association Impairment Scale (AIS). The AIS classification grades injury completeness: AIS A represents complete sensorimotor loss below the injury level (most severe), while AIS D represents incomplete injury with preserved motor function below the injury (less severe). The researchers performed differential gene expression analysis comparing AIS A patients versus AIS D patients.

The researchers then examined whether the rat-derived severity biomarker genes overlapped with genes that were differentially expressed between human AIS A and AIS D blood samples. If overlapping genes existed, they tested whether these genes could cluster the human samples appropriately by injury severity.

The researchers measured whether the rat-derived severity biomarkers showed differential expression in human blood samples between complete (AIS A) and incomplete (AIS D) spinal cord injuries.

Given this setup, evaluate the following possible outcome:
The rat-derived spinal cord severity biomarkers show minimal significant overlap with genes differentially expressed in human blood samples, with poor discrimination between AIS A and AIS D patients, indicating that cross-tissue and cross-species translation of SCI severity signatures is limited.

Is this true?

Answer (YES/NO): NO